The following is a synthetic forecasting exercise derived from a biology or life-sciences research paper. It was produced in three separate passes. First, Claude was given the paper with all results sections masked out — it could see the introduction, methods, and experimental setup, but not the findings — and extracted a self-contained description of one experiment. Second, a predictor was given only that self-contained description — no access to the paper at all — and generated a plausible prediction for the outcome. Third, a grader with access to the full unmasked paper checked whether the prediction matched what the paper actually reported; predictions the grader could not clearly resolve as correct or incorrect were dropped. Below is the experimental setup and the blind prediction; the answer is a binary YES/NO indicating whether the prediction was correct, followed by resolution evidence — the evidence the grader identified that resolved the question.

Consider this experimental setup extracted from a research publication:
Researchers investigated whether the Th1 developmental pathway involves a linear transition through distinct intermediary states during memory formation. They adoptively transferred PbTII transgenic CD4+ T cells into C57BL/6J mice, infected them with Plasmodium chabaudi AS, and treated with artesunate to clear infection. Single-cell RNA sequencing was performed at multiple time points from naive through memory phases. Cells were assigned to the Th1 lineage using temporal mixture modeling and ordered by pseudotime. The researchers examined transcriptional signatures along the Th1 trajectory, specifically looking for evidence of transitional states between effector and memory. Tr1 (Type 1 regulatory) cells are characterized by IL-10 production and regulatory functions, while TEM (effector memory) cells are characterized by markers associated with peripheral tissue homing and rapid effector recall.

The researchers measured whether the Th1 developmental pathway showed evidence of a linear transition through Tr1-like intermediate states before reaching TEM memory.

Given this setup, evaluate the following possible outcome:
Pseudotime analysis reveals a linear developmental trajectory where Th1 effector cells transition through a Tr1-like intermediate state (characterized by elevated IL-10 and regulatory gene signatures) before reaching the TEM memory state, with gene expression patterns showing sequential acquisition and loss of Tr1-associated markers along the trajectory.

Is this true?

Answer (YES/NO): YES